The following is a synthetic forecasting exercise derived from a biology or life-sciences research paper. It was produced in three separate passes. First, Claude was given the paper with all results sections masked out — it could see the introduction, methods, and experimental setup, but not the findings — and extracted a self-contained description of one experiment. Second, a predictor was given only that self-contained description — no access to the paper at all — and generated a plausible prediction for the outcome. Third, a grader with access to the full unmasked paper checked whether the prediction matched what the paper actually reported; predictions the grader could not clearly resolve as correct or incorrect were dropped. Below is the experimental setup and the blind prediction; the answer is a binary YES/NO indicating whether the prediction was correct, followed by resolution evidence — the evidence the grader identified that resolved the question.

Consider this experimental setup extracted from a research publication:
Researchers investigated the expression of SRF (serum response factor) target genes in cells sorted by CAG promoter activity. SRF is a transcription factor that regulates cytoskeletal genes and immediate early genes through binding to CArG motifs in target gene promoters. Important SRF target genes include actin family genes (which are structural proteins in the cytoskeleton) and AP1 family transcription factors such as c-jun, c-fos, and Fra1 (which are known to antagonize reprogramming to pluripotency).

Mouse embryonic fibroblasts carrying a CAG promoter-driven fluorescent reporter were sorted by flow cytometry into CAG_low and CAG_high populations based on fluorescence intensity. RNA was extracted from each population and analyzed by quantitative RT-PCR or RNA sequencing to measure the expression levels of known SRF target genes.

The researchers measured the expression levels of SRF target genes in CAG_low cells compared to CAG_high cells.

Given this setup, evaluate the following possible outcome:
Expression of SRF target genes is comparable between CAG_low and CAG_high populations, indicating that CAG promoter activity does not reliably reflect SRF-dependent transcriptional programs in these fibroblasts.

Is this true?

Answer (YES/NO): NO